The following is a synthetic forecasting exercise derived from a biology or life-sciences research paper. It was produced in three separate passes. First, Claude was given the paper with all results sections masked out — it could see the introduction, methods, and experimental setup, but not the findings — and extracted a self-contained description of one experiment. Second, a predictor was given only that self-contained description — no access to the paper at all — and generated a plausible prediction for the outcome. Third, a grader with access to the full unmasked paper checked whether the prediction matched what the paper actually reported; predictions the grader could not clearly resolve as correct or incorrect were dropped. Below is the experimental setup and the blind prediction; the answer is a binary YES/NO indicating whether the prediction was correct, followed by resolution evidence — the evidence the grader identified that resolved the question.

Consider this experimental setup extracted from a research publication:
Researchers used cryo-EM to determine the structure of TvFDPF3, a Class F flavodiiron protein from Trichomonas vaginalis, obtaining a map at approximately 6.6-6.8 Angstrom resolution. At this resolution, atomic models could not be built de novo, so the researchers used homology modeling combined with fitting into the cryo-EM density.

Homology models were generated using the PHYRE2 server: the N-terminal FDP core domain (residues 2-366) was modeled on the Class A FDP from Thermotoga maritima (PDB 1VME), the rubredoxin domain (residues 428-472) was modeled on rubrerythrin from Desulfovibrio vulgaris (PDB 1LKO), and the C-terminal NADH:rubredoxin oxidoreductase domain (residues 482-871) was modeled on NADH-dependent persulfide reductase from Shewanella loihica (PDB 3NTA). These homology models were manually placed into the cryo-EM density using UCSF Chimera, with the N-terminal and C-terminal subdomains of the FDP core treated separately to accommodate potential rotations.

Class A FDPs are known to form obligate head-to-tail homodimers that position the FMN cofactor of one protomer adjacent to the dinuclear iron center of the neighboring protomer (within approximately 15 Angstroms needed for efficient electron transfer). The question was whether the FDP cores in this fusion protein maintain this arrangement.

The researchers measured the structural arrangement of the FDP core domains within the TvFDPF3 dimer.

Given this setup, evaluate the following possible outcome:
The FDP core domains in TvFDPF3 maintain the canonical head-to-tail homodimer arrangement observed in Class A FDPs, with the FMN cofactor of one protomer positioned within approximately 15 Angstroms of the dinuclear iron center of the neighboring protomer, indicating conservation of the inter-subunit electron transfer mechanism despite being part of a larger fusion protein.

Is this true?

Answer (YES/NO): NO